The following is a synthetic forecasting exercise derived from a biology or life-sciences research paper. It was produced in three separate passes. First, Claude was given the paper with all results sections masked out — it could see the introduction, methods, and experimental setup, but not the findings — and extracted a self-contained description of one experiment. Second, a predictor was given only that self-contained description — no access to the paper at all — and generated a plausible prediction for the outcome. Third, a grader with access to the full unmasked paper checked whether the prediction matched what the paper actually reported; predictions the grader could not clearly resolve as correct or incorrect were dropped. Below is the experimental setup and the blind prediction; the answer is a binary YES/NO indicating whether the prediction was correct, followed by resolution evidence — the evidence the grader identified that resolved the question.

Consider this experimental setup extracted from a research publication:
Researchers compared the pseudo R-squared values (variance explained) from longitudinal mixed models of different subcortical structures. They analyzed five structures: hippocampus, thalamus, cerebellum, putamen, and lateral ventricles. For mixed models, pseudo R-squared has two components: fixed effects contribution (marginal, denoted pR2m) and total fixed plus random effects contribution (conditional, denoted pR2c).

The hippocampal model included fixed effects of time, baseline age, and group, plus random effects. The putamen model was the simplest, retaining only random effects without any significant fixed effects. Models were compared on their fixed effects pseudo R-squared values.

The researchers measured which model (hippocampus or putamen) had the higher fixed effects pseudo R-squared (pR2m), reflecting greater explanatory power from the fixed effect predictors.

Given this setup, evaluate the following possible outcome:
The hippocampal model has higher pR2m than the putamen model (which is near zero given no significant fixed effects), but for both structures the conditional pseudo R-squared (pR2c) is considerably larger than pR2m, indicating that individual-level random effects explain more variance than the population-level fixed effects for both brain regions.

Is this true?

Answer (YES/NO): NO